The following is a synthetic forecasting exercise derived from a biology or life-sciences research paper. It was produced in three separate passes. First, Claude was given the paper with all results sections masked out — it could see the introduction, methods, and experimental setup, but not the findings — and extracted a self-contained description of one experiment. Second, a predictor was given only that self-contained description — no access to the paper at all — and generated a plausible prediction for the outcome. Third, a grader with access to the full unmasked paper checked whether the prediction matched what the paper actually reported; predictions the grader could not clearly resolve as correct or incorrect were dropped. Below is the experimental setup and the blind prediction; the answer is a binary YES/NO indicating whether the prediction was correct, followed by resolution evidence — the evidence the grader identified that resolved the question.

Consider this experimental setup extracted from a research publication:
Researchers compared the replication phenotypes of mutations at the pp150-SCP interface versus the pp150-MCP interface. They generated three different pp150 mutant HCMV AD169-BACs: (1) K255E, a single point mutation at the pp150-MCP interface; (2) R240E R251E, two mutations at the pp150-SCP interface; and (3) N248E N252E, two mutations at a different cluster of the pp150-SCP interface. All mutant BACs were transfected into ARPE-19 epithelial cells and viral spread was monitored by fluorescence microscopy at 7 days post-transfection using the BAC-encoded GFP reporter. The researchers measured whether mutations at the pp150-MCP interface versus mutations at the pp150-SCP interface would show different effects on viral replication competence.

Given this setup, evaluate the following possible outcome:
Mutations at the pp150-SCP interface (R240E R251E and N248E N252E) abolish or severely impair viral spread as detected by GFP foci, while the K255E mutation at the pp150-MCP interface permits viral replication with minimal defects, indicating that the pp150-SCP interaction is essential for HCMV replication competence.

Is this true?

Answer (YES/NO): NO